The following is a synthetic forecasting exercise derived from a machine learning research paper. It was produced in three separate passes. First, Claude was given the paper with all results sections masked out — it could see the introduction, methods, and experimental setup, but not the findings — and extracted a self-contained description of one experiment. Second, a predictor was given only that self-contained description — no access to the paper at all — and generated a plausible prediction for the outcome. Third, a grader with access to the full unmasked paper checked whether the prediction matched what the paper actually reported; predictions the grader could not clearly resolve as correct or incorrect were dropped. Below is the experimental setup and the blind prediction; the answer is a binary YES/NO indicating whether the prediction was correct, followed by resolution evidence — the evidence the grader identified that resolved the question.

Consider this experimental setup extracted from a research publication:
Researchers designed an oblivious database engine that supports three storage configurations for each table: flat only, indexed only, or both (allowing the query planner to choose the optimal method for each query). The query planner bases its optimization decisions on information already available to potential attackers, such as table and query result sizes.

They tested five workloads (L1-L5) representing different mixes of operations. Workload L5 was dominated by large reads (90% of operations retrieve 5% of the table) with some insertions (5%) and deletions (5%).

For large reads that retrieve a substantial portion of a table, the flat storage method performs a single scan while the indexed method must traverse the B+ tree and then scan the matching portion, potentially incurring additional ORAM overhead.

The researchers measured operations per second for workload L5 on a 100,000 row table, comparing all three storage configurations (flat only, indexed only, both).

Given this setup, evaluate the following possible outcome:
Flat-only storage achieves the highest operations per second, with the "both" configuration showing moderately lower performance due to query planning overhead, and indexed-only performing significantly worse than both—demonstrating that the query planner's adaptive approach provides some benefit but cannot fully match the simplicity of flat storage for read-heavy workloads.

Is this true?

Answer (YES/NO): NO